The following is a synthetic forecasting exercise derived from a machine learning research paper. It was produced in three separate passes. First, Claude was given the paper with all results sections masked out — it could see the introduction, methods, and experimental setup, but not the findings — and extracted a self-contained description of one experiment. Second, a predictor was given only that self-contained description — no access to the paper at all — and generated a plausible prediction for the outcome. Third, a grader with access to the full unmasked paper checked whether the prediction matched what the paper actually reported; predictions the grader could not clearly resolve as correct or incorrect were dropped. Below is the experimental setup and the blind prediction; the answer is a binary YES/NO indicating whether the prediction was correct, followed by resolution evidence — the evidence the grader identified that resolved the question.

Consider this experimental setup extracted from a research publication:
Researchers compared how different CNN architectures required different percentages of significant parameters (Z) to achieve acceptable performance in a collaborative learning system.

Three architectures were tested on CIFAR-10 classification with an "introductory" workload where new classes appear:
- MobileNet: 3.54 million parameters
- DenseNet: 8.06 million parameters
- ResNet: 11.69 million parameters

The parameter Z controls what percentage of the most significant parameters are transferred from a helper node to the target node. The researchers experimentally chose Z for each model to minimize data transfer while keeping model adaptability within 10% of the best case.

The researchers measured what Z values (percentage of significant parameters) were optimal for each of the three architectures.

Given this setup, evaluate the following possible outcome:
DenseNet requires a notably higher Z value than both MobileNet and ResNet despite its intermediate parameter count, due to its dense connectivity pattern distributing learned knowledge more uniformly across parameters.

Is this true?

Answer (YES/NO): NO